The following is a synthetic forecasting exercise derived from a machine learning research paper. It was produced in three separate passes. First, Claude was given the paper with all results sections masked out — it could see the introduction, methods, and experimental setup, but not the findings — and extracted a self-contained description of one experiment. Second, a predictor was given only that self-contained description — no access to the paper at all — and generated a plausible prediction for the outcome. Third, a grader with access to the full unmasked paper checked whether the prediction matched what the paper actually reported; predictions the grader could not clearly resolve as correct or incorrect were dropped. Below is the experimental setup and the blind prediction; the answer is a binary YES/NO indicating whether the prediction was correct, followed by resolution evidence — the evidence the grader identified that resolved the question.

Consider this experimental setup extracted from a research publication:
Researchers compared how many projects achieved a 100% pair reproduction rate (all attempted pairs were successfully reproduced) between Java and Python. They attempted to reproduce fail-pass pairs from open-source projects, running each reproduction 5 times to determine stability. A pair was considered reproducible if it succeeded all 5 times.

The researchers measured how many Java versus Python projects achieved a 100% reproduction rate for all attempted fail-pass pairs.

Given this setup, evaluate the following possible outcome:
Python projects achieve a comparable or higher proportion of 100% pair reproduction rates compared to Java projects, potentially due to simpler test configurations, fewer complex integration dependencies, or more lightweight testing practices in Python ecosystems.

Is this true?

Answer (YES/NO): NO